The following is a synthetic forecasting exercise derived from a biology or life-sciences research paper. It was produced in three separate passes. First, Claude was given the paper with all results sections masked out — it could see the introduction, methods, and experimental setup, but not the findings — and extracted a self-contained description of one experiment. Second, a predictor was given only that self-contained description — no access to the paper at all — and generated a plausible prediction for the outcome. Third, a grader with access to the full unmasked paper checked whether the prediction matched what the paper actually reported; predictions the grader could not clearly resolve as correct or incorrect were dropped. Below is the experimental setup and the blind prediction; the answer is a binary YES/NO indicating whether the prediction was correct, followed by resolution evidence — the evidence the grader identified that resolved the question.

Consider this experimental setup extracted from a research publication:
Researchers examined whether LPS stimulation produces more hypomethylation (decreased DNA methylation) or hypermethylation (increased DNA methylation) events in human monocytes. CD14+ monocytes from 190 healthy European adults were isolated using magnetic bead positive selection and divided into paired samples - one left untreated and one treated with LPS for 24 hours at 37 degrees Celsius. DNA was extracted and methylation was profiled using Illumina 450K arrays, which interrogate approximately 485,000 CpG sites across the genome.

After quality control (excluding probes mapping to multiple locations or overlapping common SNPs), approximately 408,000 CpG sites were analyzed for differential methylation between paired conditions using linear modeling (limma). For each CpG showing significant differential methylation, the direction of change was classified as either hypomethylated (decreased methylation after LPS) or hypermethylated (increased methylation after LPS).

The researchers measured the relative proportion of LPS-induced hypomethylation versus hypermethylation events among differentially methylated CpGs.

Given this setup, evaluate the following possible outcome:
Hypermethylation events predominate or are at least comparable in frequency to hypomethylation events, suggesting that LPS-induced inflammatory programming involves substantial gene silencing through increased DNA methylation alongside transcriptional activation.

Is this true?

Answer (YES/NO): YES